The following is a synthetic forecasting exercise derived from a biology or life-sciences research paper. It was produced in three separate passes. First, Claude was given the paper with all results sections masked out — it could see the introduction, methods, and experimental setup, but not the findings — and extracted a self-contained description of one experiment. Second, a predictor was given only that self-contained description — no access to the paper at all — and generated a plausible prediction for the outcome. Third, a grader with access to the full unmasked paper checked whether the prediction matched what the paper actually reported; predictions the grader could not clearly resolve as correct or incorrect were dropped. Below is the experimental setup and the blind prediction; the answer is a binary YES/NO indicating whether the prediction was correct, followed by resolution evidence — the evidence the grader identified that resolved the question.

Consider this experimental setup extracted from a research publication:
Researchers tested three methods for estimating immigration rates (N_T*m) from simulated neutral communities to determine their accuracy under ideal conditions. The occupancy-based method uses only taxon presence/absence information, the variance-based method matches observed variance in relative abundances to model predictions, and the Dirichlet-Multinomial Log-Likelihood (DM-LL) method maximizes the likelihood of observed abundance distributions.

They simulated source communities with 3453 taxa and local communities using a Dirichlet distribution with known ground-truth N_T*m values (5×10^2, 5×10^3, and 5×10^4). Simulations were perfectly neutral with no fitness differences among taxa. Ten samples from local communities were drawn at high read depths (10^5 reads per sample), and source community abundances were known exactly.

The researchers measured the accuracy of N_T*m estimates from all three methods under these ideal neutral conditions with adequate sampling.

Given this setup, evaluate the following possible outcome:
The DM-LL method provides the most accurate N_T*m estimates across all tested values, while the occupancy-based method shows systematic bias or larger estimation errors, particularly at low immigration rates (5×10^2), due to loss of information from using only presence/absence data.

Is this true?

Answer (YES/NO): NO